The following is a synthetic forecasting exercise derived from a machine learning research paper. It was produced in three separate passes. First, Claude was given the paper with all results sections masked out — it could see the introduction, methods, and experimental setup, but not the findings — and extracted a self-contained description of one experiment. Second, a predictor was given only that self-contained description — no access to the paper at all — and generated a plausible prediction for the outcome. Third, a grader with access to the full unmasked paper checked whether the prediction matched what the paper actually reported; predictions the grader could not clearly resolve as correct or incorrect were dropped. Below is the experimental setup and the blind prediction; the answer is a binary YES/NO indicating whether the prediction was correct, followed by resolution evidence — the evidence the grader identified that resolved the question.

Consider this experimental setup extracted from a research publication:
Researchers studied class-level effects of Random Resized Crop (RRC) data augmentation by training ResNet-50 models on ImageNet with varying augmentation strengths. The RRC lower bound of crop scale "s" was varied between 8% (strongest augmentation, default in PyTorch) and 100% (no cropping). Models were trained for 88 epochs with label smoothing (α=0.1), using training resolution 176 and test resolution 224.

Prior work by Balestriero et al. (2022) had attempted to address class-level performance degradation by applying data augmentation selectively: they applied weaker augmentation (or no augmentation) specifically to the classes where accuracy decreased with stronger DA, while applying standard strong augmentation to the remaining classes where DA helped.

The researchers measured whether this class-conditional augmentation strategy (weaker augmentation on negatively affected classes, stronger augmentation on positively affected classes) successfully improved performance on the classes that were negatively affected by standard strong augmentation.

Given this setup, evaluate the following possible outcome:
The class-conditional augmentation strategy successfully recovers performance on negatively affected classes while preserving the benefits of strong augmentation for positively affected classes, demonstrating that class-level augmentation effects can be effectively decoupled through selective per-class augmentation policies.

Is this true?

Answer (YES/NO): NO